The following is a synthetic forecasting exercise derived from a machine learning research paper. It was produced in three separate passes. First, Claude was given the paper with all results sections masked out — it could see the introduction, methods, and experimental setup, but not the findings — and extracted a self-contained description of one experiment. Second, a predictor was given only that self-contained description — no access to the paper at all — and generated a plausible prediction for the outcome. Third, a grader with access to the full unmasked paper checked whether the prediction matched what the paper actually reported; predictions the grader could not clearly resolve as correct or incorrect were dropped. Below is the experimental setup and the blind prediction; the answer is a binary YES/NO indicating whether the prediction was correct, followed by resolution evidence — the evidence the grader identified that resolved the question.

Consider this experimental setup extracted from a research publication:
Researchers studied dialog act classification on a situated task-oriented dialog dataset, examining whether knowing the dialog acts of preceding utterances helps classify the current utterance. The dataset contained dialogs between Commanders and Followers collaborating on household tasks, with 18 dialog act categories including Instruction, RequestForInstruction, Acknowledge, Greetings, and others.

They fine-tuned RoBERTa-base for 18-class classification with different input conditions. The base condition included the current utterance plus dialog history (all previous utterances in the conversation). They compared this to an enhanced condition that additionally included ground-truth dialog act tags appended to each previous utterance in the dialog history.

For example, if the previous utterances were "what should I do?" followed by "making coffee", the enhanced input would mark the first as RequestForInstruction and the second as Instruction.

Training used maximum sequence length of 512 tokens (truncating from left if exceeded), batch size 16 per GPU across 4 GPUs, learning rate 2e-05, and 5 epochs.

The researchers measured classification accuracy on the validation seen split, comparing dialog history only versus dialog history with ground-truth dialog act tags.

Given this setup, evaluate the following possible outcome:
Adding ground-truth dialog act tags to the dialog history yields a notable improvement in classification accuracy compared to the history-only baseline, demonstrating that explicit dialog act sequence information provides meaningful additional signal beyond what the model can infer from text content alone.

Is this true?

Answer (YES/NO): YES